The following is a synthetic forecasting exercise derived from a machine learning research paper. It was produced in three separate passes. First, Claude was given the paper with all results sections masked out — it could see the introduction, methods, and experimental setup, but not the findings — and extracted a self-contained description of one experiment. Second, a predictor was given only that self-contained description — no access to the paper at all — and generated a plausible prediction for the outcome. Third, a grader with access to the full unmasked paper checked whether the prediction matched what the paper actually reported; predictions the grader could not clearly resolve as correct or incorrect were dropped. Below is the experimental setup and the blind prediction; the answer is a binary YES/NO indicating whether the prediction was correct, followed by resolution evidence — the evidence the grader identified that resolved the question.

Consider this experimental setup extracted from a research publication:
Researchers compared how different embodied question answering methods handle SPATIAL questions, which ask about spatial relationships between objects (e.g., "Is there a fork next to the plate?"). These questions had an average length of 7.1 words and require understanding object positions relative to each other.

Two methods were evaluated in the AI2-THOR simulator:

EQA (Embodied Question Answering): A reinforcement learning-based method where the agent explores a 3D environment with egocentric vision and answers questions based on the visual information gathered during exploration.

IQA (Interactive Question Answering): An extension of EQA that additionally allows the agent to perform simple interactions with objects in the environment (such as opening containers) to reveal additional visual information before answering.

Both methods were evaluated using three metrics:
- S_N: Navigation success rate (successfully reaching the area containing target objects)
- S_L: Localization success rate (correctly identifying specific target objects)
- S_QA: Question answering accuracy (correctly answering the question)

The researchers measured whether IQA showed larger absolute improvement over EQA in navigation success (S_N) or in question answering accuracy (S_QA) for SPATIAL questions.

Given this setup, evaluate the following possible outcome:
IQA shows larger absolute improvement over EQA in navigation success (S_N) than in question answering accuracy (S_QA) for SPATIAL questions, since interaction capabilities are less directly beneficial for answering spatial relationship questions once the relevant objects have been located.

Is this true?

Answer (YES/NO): YES